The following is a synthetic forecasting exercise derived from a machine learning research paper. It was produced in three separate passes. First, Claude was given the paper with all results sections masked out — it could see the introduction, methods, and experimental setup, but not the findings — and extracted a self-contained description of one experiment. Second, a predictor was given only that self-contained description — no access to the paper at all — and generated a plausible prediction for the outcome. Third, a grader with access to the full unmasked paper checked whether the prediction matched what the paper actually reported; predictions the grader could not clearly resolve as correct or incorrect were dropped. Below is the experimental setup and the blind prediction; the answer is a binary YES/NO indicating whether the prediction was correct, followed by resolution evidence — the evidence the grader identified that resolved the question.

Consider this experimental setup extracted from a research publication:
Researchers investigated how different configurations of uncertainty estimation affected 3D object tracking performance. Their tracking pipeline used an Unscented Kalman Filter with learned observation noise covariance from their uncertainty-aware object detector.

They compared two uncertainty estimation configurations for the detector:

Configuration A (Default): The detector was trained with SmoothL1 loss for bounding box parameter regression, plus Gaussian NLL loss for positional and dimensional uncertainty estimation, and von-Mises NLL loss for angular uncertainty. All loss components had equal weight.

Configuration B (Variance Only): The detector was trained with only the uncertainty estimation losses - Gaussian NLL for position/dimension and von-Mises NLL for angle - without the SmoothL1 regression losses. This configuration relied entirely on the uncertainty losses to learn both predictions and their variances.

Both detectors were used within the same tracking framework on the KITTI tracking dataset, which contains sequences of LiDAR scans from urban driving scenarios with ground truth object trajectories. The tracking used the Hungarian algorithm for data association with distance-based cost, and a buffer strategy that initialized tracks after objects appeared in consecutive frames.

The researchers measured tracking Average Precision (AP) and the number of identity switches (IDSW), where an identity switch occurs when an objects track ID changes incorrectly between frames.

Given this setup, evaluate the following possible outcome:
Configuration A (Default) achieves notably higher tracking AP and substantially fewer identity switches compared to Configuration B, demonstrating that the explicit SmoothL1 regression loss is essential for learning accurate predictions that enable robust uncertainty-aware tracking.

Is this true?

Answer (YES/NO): NO